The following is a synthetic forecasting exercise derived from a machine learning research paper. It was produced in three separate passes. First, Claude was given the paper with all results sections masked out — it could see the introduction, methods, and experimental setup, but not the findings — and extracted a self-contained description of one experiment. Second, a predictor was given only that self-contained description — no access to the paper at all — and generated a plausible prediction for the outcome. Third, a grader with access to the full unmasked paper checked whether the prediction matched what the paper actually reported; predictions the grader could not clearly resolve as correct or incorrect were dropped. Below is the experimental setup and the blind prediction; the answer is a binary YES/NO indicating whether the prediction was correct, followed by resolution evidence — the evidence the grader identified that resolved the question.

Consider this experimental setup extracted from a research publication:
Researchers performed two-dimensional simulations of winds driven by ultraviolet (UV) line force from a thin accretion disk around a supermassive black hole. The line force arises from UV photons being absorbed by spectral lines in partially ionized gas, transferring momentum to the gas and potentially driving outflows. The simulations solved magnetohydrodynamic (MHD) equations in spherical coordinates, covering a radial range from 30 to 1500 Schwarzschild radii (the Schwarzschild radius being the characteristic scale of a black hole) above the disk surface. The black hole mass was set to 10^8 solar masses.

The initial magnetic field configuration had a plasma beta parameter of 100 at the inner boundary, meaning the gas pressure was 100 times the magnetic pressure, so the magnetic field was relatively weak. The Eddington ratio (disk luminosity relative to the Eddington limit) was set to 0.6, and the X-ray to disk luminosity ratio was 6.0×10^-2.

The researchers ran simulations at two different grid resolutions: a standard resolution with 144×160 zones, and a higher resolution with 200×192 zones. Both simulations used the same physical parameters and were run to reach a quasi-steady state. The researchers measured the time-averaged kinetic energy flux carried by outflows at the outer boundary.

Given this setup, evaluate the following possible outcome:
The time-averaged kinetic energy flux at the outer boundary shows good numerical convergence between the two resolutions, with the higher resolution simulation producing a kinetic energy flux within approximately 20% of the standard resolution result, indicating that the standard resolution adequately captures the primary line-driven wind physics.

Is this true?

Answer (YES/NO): NO